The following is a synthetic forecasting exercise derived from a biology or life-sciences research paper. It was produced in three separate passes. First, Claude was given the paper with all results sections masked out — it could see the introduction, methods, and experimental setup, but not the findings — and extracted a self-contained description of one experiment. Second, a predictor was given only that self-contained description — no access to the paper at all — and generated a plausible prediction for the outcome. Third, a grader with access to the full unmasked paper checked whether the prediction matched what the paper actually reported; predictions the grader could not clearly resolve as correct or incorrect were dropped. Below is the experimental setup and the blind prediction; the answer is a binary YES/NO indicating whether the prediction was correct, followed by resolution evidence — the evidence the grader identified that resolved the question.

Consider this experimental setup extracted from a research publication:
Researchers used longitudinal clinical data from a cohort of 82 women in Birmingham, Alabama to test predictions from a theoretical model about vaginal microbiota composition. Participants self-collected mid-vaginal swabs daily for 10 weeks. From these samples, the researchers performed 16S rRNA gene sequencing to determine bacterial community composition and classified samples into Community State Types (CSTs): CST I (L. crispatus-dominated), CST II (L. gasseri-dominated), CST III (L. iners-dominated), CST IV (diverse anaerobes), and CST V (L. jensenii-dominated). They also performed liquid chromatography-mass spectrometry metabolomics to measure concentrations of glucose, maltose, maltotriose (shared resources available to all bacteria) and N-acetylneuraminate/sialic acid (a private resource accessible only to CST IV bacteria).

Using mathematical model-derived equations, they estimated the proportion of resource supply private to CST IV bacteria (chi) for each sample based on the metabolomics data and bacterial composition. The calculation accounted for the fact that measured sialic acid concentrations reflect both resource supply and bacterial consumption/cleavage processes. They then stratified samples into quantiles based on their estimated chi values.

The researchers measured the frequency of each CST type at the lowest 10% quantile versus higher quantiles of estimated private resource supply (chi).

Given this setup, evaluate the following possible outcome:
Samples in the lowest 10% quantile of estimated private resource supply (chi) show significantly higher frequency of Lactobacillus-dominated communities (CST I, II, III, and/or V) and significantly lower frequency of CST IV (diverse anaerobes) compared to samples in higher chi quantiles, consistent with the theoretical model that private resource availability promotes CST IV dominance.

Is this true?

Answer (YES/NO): YES